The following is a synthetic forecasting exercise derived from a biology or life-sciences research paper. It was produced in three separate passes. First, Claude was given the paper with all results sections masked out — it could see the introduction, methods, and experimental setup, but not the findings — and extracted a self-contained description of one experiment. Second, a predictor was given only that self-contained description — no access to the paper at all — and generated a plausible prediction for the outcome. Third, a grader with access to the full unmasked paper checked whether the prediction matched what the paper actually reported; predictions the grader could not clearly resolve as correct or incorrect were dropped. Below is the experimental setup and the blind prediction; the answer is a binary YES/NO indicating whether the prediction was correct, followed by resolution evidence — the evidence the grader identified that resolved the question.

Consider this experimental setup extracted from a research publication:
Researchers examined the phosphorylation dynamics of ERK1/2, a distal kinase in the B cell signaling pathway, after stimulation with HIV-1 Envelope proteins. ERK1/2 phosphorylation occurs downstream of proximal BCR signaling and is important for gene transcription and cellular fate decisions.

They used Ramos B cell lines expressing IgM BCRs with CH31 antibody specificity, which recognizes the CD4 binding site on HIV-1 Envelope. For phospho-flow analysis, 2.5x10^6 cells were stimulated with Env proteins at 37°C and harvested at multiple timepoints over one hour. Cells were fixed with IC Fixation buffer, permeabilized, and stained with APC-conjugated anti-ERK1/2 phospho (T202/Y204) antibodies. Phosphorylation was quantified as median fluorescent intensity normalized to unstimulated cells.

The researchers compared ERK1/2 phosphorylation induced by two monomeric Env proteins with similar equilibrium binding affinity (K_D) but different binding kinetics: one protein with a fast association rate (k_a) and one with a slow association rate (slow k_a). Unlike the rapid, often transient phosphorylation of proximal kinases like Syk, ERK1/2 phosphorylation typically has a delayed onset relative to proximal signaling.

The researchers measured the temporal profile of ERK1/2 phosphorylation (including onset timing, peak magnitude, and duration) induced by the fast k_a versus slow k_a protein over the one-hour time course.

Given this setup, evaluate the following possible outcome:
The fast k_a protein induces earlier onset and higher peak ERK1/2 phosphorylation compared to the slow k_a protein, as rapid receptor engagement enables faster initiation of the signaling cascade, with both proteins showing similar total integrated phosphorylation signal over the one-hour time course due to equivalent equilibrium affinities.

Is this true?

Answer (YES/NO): NO